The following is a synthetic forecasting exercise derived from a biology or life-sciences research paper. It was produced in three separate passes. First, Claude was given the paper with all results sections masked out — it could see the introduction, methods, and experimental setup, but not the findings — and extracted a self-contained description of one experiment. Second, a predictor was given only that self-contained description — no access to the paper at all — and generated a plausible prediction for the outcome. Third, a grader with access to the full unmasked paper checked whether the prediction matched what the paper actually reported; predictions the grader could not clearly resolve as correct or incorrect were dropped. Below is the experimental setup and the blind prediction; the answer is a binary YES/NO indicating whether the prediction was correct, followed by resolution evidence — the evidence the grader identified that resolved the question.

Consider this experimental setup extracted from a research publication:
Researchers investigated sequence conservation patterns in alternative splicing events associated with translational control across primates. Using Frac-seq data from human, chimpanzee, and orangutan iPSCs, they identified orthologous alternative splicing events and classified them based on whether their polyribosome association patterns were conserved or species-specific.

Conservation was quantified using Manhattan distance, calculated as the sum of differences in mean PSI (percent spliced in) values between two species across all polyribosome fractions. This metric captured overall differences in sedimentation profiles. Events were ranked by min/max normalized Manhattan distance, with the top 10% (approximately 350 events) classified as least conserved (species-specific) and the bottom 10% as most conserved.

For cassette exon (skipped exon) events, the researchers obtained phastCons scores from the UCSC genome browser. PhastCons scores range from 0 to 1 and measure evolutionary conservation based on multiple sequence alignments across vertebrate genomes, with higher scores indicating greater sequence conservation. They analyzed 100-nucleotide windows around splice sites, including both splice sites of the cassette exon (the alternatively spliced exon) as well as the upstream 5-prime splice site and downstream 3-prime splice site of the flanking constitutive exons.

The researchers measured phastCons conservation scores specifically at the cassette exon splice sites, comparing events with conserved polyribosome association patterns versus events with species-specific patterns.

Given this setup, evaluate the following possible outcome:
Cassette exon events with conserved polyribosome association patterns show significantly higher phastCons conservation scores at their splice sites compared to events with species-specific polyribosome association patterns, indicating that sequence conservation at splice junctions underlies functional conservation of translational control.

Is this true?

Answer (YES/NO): YES